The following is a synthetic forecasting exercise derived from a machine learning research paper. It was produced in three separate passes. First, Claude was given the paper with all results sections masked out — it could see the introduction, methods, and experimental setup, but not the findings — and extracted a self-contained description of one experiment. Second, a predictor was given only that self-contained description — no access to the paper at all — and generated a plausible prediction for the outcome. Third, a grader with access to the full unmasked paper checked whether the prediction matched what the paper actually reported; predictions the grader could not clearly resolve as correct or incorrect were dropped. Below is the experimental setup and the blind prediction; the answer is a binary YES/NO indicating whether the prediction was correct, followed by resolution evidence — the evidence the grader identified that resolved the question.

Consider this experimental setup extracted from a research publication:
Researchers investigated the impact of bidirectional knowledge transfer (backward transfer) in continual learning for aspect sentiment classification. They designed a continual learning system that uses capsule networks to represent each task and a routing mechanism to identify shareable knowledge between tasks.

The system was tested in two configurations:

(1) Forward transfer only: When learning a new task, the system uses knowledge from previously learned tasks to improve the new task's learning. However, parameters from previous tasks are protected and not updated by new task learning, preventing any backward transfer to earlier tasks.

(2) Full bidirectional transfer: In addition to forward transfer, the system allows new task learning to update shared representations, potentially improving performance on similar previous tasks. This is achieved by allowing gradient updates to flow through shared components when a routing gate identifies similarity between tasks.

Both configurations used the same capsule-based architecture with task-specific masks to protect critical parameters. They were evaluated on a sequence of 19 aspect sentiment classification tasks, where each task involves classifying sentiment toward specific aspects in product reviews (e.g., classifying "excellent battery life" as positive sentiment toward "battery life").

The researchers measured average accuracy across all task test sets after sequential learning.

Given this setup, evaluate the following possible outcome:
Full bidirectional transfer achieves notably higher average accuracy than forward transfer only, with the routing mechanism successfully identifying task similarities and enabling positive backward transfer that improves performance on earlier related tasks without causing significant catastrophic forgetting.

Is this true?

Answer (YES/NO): YES